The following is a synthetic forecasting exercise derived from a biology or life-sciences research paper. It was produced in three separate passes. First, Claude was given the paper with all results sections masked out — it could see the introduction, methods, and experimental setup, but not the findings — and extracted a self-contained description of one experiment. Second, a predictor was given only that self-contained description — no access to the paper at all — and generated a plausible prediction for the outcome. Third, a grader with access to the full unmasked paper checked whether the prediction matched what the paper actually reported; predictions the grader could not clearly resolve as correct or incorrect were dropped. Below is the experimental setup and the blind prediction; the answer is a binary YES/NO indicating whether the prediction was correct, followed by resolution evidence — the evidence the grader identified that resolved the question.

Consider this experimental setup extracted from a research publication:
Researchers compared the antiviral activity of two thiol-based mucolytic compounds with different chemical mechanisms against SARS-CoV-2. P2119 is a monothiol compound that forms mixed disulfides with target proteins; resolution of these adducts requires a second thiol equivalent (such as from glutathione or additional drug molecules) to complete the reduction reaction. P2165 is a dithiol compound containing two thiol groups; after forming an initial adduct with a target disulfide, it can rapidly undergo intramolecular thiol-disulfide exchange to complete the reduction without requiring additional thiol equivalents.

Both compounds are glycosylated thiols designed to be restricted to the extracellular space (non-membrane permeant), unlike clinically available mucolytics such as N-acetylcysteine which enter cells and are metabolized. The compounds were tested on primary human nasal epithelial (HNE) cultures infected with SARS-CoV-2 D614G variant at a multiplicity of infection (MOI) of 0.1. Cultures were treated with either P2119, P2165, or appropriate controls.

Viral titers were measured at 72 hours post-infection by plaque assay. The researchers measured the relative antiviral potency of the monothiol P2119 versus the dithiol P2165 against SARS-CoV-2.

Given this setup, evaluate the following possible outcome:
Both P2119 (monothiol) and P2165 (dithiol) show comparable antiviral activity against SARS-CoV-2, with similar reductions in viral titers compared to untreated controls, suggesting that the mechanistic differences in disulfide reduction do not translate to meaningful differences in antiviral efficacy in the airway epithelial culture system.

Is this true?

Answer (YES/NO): NO